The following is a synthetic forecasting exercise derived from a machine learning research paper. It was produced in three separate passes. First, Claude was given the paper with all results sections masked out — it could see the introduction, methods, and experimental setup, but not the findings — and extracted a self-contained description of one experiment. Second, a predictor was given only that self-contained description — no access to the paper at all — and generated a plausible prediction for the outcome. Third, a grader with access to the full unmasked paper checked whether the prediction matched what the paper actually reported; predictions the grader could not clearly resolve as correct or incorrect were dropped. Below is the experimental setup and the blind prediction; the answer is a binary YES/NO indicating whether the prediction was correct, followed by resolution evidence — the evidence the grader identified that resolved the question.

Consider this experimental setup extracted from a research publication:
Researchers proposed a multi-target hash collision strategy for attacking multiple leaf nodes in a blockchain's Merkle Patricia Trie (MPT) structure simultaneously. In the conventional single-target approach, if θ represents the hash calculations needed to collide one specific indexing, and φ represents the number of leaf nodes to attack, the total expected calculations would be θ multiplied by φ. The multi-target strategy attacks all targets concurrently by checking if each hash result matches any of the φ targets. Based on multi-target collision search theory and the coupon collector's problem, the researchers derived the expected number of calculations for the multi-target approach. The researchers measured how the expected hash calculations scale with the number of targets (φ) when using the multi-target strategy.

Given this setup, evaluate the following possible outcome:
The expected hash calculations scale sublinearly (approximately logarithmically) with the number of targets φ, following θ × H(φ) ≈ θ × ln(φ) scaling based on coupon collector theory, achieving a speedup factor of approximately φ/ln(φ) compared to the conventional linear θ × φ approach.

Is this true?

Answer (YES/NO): YES